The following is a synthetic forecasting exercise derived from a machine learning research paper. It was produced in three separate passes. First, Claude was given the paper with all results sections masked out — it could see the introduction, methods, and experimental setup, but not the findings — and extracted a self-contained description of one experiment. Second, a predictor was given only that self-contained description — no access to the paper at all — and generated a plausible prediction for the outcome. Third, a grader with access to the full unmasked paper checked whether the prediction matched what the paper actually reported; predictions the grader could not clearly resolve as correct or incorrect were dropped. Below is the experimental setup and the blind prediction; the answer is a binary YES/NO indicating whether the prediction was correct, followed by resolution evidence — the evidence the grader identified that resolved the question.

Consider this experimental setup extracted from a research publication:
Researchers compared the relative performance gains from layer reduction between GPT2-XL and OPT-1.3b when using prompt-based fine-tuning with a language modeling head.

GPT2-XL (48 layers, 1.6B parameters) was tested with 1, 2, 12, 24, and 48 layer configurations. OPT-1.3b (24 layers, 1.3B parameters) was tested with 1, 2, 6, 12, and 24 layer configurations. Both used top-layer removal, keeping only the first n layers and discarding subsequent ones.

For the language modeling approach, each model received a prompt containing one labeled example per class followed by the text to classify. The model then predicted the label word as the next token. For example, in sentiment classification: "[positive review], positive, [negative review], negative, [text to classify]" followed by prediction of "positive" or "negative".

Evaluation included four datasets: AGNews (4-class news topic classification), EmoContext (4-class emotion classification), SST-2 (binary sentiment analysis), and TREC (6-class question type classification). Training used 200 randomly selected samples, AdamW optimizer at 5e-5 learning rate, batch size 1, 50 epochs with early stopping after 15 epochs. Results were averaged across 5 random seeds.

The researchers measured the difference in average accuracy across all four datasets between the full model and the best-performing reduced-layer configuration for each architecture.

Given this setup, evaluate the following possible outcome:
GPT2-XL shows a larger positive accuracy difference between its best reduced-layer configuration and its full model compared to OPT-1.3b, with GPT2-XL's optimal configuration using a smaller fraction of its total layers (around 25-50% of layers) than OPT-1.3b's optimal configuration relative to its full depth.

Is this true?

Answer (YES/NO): NO